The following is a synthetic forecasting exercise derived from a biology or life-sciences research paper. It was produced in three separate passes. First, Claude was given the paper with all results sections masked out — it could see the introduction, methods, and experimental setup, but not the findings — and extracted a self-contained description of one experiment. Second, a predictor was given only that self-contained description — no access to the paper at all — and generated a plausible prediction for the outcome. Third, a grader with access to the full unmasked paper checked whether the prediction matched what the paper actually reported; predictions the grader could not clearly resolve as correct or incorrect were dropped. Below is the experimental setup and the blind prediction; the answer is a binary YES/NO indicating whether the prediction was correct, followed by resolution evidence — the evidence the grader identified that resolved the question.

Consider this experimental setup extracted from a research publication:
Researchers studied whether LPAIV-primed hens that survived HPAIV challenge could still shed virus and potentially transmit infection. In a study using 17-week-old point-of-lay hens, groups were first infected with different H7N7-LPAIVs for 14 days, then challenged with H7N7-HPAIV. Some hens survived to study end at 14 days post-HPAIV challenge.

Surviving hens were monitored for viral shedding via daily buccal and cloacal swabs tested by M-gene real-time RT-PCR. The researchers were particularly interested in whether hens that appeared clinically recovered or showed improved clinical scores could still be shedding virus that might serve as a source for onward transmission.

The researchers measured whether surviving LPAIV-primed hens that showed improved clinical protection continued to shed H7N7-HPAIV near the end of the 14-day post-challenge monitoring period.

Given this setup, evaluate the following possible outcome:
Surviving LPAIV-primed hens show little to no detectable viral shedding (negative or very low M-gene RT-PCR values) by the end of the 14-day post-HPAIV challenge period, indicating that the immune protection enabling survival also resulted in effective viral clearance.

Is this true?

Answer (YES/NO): NO